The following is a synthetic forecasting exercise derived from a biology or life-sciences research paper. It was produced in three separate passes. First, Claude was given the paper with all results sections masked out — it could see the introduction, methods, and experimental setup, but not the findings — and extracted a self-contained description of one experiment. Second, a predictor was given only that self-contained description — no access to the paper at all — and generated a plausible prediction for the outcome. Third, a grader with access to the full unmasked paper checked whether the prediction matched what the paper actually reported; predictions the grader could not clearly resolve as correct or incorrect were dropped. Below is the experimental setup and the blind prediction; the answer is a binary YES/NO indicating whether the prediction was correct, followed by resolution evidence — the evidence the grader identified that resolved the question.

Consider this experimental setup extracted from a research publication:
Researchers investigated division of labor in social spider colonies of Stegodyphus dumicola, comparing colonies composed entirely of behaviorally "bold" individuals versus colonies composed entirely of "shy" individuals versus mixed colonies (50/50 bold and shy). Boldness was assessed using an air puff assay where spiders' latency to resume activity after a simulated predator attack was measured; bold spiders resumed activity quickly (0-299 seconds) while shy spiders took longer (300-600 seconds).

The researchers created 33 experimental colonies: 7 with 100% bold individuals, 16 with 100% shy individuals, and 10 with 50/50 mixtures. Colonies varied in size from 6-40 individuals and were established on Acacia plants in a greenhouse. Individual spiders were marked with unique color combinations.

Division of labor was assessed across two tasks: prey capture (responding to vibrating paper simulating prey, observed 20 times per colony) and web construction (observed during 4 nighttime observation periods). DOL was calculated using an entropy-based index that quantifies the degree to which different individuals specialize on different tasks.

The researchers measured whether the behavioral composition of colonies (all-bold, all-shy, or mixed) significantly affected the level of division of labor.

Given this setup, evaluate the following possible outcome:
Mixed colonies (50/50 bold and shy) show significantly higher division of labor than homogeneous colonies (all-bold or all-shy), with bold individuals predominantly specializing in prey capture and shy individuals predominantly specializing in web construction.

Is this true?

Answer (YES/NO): NO